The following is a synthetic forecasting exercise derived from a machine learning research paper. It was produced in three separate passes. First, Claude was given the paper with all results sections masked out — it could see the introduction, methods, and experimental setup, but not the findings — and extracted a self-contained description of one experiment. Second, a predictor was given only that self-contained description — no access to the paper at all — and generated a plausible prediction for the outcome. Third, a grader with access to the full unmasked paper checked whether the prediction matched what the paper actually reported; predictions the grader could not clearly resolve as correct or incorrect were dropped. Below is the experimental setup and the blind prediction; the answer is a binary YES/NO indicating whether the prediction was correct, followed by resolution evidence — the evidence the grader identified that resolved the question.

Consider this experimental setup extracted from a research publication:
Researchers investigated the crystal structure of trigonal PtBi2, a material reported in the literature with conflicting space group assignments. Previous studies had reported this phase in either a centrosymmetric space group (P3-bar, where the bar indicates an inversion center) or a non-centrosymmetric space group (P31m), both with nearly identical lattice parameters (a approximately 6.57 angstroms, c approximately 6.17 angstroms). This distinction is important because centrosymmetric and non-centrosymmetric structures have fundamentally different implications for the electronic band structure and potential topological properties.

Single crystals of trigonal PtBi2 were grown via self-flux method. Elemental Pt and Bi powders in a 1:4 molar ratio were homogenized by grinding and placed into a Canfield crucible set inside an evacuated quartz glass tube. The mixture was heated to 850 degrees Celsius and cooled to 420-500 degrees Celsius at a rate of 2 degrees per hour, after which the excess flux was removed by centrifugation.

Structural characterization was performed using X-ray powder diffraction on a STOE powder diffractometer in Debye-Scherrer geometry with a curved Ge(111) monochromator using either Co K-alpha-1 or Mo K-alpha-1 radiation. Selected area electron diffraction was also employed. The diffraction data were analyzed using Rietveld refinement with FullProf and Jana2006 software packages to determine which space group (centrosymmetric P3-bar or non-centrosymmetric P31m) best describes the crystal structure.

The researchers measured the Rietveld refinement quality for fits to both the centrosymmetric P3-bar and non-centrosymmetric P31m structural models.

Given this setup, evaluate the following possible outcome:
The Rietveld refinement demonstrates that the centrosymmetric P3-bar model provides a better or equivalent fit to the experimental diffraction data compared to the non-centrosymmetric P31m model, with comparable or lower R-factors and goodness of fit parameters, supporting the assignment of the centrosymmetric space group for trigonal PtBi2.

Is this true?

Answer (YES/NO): NO